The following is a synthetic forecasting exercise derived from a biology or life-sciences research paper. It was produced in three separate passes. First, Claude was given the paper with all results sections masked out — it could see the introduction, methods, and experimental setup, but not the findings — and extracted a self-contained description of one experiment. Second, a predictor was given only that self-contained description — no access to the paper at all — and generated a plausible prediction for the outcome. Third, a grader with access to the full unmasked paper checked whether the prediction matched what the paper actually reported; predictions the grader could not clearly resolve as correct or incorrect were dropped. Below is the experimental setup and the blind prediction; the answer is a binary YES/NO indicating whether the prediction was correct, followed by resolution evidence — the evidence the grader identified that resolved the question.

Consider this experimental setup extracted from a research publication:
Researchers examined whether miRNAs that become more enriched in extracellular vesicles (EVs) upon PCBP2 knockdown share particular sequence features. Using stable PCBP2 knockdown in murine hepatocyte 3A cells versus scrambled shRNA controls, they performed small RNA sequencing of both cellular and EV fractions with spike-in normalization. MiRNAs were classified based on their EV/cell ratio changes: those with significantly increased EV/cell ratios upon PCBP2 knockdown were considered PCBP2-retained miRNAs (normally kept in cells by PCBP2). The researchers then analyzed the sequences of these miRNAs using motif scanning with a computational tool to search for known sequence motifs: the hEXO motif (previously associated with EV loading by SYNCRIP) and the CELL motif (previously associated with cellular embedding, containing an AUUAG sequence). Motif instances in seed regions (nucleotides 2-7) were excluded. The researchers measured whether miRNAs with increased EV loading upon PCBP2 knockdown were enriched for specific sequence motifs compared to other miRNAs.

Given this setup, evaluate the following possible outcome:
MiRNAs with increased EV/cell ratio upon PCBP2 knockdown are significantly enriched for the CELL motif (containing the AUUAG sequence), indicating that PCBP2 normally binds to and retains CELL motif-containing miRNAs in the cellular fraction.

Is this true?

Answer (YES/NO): NO